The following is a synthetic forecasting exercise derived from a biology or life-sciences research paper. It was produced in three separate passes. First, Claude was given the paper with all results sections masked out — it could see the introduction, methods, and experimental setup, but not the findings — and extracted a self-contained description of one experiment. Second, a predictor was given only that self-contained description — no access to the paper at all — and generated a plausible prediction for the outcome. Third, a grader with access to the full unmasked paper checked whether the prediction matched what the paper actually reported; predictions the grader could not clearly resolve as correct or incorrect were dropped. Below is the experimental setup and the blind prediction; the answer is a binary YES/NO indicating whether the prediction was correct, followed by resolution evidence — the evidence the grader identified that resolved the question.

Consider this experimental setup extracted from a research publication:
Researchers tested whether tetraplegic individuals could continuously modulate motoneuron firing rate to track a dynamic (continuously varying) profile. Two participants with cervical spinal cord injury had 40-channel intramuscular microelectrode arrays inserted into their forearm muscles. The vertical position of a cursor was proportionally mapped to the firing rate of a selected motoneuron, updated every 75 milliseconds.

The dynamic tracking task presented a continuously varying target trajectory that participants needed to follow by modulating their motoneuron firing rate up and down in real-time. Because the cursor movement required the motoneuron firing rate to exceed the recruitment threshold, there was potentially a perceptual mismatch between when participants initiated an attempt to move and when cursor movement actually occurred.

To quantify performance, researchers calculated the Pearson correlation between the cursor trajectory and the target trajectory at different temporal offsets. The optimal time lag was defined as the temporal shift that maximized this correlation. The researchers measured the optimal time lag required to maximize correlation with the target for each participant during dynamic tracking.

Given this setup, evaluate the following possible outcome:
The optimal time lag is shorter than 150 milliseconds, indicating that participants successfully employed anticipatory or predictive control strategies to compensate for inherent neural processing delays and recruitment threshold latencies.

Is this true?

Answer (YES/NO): NO